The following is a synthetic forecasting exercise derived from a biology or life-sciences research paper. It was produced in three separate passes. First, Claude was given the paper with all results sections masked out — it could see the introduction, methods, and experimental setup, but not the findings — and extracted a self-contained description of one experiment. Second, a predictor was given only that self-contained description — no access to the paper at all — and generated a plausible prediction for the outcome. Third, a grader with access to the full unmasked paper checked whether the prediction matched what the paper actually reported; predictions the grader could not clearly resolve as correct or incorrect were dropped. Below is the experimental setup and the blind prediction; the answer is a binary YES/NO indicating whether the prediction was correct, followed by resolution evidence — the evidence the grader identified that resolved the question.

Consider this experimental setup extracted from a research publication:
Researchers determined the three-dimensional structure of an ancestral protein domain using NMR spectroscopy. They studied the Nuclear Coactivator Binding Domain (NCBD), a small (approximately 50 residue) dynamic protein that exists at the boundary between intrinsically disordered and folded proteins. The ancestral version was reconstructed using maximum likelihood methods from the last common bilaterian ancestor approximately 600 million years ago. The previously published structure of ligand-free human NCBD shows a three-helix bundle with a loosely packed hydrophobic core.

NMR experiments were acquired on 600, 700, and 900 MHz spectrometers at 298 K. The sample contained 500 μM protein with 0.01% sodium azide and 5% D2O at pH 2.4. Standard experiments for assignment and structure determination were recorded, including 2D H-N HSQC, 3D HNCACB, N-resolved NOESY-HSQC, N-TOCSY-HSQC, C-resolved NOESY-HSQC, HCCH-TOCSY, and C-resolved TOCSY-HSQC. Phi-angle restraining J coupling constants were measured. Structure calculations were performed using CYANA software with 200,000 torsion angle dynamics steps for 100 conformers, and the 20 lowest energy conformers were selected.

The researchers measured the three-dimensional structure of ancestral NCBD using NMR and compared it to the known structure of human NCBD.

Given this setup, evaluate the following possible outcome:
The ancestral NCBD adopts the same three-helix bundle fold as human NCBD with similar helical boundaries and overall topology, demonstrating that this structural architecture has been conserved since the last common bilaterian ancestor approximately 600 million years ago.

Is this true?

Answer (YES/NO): YES